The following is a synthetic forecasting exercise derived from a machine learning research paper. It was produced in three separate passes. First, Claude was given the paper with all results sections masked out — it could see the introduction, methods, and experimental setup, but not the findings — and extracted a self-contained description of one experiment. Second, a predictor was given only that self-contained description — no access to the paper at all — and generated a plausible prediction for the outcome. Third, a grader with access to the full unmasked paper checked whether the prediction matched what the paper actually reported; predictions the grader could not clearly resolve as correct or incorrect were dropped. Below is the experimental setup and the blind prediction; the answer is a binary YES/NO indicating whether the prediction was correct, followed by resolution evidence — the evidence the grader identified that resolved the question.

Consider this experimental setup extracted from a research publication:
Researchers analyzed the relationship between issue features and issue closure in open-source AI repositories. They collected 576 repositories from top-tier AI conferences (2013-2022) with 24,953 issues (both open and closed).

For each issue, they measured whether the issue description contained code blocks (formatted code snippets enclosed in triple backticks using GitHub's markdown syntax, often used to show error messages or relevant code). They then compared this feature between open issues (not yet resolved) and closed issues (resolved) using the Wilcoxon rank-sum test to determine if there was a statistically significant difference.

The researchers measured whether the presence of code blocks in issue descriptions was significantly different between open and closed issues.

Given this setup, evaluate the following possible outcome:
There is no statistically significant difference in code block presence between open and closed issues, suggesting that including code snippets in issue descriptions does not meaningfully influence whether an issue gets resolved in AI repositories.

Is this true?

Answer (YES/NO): NO